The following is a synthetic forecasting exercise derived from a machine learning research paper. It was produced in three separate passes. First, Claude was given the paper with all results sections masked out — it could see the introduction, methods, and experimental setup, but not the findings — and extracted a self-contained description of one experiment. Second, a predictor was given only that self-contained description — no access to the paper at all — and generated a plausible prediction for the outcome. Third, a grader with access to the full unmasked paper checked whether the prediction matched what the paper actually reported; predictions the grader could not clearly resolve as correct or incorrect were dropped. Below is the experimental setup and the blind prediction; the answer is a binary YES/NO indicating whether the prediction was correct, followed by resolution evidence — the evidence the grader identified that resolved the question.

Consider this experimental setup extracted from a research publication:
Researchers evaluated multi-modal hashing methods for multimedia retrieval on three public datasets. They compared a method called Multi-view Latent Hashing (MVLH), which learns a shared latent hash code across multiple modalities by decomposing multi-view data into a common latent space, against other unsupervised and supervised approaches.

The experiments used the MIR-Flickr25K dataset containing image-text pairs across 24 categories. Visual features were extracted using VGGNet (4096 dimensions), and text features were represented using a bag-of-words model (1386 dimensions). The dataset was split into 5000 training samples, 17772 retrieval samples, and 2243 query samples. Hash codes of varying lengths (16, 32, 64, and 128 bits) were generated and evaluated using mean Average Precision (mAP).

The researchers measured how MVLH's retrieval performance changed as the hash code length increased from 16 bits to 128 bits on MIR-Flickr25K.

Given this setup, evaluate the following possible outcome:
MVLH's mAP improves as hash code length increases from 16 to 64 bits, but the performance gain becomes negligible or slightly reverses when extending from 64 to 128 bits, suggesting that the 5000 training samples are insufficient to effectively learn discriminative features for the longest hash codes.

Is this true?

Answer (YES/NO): NO